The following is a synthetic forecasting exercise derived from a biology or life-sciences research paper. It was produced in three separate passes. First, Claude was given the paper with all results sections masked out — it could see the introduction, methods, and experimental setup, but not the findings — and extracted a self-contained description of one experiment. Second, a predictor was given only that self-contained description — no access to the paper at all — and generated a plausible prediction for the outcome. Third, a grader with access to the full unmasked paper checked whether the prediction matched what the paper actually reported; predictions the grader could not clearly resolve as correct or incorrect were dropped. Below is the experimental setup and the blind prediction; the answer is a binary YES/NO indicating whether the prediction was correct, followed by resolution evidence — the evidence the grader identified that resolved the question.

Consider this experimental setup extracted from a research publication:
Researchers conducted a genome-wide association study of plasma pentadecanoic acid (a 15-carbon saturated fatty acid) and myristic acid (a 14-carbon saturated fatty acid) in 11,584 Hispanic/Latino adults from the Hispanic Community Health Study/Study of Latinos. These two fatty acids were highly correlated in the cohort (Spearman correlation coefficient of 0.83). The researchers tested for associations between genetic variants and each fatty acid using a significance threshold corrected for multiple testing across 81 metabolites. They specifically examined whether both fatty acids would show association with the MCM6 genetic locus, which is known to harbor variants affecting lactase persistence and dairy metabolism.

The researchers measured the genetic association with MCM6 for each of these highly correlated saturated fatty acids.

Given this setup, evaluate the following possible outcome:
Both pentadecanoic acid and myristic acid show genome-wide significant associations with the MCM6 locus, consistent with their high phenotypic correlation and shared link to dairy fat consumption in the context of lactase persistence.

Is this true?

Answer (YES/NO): NO